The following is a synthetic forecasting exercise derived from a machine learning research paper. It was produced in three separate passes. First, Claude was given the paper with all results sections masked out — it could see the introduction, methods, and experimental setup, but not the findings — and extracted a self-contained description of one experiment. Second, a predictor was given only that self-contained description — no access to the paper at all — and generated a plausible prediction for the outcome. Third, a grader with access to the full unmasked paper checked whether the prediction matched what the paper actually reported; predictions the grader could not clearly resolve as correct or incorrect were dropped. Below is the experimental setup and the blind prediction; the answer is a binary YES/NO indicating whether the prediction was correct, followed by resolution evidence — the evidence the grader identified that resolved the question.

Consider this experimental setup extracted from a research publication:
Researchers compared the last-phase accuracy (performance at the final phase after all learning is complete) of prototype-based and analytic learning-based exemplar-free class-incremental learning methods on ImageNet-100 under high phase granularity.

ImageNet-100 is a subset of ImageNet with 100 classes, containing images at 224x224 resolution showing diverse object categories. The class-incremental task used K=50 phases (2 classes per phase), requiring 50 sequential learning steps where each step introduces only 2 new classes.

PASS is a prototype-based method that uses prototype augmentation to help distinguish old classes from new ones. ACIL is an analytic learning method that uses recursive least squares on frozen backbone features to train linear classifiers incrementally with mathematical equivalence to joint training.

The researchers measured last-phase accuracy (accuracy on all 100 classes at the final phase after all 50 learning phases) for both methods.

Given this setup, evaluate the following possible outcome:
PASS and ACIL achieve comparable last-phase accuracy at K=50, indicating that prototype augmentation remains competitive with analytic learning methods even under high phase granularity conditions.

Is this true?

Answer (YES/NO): NO